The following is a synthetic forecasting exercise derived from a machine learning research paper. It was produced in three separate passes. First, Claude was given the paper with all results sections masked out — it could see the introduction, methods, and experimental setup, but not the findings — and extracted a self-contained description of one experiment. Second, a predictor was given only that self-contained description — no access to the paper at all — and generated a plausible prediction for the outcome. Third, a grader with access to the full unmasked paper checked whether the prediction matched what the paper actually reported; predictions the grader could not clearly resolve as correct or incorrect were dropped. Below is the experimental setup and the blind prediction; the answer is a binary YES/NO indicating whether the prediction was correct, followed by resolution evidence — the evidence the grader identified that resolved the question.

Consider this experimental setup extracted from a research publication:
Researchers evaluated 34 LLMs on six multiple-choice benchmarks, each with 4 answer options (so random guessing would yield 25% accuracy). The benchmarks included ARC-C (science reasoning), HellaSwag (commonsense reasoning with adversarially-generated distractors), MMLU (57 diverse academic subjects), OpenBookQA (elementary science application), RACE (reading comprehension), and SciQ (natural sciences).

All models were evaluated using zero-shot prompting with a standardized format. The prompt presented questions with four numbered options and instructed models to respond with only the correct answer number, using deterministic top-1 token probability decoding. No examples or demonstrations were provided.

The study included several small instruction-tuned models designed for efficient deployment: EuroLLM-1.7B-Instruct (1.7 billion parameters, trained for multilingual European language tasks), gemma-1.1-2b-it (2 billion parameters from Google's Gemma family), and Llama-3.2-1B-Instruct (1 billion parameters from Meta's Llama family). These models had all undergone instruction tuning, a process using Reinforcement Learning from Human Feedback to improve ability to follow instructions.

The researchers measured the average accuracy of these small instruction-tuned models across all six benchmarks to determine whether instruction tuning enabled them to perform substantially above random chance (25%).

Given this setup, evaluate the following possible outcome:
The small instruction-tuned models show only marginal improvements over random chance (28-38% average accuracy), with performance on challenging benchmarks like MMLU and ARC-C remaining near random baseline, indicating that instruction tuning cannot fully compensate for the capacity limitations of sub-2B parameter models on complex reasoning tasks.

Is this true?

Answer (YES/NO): NO